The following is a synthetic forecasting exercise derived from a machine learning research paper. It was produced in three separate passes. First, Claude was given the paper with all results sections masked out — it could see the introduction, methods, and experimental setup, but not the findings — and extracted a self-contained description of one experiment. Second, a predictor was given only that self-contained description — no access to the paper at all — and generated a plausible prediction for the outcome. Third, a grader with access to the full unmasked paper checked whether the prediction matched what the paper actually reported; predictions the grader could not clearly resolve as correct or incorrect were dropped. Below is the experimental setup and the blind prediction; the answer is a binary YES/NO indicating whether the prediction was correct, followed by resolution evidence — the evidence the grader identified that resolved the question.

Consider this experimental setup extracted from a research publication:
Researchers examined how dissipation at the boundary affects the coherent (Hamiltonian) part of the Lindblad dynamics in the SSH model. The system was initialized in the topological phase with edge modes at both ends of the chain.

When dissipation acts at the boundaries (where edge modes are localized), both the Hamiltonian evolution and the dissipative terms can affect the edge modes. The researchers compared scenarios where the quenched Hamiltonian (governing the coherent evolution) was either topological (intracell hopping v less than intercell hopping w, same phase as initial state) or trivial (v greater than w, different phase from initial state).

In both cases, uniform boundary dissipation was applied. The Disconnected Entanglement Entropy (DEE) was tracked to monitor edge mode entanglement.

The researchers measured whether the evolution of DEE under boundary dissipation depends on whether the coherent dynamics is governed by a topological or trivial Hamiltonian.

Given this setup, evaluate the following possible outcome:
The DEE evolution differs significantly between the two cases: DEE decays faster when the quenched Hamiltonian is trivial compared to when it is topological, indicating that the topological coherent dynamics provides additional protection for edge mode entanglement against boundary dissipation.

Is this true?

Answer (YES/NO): NO